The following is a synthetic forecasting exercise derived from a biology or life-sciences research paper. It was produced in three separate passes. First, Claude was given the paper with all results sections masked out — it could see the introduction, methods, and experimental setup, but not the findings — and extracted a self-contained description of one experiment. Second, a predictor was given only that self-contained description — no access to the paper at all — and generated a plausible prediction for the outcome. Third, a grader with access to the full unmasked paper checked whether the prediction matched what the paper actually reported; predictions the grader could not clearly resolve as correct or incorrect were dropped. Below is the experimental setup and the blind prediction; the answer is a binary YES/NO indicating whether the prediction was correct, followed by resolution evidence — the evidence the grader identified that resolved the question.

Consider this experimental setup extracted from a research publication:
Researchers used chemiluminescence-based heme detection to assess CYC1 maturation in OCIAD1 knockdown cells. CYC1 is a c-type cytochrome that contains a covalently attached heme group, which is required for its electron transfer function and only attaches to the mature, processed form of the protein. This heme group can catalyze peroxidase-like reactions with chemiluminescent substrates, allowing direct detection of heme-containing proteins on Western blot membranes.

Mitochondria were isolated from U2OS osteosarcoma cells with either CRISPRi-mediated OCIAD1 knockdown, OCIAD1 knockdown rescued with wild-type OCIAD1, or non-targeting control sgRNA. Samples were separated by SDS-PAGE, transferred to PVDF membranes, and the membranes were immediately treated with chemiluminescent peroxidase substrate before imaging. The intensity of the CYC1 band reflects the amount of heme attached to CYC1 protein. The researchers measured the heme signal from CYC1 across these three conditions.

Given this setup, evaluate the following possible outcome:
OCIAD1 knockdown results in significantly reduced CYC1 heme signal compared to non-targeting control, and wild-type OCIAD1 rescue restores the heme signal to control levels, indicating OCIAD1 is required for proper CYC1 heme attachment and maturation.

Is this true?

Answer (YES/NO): NO